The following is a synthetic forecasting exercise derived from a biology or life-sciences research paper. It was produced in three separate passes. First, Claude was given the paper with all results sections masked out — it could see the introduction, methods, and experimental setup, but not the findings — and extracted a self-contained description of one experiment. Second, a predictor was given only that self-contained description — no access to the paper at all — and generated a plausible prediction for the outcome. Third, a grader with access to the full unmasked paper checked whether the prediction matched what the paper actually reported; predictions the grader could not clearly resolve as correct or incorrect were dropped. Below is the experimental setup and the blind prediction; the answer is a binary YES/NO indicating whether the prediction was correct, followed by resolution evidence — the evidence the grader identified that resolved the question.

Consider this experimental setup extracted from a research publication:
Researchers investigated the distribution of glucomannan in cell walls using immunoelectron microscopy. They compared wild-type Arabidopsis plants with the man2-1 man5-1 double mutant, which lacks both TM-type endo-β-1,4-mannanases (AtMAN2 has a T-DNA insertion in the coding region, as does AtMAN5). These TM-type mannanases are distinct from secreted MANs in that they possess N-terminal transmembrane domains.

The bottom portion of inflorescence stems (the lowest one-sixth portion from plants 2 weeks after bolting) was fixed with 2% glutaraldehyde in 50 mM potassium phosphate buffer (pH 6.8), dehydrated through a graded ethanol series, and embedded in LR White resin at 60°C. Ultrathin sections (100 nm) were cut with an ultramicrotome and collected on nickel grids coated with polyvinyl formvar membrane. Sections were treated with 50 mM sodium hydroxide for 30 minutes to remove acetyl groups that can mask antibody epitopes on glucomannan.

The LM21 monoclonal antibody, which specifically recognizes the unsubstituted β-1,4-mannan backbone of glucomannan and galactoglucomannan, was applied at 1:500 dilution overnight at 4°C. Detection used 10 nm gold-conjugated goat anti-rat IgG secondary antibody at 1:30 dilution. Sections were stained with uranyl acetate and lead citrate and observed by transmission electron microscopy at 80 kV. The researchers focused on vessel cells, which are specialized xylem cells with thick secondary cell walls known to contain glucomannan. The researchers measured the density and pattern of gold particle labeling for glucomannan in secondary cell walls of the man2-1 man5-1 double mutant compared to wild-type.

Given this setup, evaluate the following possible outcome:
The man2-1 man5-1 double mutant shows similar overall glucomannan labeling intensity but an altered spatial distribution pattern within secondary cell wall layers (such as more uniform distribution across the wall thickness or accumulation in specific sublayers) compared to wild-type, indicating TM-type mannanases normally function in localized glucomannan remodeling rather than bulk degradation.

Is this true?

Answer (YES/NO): NO